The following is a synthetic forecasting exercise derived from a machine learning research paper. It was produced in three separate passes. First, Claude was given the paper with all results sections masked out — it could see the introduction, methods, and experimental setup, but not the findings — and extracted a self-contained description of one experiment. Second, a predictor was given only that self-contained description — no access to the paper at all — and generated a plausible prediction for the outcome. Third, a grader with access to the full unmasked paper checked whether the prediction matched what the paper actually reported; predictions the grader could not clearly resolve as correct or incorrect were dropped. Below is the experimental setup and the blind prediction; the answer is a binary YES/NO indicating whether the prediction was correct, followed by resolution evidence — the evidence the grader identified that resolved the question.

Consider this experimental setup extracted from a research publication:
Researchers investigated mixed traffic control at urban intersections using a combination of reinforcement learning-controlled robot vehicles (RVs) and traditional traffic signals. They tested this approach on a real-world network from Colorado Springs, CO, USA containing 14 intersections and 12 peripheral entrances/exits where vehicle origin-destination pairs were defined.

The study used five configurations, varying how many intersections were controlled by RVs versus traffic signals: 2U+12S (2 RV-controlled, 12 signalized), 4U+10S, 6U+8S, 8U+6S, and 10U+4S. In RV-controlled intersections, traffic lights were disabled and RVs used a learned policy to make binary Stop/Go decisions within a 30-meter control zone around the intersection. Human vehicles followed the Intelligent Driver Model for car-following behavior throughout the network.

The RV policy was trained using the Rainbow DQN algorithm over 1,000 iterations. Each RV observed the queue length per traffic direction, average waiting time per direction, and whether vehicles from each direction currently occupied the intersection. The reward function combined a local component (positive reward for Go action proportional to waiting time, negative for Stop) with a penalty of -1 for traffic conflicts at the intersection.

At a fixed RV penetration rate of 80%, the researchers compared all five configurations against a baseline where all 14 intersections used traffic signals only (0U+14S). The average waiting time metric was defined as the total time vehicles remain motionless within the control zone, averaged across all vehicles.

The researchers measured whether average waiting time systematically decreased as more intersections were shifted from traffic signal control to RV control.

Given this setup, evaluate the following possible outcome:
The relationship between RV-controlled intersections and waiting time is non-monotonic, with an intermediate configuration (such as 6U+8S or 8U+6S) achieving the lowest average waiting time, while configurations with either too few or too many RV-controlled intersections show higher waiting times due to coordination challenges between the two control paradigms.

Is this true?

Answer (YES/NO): NO